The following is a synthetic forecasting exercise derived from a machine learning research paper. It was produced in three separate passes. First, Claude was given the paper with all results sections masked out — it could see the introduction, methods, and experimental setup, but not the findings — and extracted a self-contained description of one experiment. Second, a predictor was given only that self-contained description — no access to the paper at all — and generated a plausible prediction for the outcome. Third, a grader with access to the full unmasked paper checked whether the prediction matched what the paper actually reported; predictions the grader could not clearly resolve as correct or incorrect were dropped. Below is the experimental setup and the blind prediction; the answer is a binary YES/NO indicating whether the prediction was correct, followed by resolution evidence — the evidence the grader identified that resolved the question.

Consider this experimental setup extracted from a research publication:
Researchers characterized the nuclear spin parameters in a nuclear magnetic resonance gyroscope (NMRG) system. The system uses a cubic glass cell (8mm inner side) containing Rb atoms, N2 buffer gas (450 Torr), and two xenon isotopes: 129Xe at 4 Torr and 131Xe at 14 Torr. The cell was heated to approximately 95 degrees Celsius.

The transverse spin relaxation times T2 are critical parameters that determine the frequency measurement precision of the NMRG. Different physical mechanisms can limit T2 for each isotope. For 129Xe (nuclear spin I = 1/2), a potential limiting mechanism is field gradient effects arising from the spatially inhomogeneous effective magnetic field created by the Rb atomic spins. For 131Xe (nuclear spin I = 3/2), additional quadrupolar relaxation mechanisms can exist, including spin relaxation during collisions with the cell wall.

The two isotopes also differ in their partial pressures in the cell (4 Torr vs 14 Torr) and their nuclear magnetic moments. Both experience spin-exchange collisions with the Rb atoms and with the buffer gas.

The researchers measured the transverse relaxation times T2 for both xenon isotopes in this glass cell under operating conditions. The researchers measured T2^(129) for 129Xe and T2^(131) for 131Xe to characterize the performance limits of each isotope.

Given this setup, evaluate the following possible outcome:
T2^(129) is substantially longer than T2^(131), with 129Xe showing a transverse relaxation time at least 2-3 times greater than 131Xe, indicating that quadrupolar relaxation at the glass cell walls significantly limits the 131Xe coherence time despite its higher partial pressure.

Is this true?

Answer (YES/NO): NO